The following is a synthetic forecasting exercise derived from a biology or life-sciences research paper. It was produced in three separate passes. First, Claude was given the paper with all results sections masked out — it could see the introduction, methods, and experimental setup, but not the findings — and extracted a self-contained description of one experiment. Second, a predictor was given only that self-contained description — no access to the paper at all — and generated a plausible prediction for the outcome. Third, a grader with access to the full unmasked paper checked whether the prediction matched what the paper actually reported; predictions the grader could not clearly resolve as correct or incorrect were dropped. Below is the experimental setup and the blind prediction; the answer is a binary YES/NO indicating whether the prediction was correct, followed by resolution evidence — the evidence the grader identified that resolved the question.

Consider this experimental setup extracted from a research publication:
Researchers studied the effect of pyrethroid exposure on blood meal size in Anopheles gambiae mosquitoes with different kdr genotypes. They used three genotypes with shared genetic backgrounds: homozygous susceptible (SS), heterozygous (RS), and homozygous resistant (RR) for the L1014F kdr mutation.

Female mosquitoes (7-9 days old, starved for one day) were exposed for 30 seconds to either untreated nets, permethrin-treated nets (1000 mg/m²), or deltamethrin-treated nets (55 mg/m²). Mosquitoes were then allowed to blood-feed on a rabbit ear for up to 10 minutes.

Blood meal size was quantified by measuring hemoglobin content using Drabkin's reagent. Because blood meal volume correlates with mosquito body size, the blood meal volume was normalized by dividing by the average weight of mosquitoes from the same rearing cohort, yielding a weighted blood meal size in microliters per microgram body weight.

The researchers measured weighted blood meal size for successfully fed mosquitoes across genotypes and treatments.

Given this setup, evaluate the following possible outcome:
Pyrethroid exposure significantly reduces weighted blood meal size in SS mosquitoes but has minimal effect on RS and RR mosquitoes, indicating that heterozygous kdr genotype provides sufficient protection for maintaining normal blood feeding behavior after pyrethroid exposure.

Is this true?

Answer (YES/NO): NO